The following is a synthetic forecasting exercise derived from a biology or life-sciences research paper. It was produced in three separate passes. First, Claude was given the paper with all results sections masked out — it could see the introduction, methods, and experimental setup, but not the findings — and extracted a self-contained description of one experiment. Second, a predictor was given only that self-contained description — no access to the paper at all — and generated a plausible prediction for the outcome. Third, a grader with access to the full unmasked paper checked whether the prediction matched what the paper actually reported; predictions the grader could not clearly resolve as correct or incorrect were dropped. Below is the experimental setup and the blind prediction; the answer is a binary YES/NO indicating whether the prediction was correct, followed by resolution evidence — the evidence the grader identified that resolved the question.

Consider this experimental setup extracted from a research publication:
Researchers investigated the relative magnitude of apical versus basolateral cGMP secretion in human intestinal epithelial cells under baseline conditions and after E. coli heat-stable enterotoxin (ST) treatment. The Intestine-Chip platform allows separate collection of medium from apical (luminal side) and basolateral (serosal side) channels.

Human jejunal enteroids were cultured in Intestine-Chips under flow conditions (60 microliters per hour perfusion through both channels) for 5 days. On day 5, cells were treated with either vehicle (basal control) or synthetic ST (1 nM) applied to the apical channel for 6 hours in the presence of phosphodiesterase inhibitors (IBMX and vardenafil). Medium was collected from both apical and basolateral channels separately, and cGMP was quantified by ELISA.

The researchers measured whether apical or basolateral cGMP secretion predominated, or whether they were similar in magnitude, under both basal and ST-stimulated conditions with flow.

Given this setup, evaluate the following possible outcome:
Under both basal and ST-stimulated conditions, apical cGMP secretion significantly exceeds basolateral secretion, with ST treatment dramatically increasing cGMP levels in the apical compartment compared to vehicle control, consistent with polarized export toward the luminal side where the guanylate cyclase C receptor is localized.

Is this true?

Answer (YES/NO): NO